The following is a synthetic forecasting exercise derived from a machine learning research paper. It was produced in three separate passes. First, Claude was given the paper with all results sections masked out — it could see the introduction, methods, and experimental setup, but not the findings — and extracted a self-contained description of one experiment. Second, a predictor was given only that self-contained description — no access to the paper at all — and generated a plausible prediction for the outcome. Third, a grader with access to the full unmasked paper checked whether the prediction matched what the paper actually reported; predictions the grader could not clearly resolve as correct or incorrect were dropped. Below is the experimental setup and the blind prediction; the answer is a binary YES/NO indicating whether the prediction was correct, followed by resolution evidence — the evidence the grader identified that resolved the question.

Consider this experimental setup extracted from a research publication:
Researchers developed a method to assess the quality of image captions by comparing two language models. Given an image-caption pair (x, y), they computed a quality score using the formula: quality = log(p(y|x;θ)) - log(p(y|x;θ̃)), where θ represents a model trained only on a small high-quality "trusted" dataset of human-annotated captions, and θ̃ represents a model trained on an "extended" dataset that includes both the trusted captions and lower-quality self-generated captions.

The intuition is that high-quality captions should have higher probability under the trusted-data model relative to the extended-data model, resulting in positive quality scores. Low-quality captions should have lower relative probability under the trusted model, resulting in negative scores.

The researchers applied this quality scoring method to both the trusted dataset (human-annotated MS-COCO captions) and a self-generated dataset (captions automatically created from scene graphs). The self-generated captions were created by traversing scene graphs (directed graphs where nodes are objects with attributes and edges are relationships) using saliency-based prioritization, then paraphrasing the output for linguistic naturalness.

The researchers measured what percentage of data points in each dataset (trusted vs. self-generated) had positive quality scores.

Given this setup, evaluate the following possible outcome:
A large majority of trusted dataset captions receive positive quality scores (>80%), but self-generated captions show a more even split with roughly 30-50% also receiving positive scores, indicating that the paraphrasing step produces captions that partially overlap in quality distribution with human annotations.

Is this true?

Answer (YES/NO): NO